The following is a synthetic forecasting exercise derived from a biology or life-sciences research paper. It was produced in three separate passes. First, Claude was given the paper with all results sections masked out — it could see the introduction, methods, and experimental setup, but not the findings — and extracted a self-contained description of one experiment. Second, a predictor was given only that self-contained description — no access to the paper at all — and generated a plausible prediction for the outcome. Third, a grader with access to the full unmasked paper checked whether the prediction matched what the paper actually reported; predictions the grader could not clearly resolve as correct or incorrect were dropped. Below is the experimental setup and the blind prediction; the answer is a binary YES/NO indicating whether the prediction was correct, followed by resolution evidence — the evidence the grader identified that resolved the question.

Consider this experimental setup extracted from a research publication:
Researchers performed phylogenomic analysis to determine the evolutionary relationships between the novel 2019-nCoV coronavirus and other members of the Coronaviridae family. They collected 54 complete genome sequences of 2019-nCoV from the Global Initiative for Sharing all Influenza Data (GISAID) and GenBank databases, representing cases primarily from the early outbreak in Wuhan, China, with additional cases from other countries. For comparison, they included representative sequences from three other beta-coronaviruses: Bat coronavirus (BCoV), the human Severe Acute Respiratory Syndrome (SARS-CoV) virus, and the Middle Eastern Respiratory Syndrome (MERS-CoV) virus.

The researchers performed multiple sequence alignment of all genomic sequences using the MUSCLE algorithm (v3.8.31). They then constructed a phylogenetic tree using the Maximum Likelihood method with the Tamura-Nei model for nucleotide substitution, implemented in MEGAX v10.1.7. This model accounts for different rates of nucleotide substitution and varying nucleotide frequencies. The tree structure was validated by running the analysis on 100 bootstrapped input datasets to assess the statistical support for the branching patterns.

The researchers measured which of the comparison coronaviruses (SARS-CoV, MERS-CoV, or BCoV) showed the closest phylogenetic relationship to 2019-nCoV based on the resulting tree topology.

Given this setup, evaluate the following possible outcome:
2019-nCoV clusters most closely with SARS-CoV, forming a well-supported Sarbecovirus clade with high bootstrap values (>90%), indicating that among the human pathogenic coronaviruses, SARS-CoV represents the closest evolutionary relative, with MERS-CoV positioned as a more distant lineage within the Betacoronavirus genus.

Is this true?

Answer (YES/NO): NO